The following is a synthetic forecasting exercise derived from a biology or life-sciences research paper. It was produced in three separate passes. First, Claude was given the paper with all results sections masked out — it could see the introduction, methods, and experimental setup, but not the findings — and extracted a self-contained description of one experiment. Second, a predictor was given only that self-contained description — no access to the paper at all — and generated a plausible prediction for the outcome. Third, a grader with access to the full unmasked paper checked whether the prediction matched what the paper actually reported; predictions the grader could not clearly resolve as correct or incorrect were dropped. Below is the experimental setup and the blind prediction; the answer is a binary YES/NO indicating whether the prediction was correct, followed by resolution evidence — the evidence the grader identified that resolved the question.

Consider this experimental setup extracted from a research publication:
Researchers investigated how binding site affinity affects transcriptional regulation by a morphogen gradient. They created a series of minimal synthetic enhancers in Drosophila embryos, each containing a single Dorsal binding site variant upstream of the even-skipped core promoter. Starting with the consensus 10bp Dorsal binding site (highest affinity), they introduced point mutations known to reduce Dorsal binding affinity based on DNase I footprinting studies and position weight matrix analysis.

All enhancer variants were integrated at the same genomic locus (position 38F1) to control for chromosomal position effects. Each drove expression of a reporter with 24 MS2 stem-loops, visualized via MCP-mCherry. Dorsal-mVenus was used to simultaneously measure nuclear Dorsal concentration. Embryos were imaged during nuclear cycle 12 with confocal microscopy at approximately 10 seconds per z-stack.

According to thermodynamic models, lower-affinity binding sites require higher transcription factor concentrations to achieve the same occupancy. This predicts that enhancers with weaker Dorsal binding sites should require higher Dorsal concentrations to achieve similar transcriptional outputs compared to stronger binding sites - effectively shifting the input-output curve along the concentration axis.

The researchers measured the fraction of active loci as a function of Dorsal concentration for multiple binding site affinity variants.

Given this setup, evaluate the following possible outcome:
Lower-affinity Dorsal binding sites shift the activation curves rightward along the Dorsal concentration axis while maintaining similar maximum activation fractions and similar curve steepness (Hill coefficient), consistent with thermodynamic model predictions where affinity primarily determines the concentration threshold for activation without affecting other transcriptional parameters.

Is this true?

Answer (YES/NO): NO